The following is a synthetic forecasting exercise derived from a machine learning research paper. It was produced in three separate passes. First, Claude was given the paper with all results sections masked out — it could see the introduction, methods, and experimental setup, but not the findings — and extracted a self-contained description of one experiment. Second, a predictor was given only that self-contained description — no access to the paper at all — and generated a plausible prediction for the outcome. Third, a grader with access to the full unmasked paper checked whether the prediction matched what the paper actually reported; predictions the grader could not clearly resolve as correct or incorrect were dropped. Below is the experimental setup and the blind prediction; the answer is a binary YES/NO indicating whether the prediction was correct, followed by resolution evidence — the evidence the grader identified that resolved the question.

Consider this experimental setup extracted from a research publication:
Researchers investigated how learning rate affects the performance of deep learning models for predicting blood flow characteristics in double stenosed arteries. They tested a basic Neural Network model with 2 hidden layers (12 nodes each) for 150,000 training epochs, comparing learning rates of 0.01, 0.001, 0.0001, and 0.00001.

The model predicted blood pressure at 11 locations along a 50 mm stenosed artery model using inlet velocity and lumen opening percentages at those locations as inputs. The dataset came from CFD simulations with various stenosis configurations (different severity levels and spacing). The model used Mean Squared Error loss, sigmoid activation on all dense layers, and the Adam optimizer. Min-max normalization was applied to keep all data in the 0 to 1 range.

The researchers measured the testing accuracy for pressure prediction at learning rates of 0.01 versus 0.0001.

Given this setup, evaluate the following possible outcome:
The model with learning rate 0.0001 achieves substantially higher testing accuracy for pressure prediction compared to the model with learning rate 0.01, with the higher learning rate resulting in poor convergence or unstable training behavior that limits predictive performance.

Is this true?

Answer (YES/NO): YES